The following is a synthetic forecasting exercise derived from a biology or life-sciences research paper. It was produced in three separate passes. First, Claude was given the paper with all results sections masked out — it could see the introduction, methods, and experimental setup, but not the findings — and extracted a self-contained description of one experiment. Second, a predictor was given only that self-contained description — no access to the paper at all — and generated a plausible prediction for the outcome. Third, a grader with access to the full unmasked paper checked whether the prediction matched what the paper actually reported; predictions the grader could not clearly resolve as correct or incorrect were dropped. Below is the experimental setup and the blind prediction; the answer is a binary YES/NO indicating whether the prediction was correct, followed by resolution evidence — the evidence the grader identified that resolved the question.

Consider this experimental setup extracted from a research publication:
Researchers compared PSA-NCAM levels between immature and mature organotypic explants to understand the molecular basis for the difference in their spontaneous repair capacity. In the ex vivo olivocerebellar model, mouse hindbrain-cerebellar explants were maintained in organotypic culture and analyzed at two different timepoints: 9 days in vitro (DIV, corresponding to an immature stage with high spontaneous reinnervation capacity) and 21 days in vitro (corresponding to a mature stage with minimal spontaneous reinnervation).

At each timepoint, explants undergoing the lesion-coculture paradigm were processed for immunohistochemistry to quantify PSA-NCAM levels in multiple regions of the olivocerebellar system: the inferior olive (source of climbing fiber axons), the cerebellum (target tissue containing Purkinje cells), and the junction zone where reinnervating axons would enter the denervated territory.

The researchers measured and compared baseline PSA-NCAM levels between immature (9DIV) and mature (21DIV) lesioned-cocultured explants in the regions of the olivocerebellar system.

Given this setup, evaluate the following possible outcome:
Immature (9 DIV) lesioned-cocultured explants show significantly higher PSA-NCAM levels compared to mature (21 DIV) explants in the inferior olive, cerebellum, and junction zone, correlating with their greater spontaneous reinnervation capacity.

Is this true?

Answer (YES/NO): YES